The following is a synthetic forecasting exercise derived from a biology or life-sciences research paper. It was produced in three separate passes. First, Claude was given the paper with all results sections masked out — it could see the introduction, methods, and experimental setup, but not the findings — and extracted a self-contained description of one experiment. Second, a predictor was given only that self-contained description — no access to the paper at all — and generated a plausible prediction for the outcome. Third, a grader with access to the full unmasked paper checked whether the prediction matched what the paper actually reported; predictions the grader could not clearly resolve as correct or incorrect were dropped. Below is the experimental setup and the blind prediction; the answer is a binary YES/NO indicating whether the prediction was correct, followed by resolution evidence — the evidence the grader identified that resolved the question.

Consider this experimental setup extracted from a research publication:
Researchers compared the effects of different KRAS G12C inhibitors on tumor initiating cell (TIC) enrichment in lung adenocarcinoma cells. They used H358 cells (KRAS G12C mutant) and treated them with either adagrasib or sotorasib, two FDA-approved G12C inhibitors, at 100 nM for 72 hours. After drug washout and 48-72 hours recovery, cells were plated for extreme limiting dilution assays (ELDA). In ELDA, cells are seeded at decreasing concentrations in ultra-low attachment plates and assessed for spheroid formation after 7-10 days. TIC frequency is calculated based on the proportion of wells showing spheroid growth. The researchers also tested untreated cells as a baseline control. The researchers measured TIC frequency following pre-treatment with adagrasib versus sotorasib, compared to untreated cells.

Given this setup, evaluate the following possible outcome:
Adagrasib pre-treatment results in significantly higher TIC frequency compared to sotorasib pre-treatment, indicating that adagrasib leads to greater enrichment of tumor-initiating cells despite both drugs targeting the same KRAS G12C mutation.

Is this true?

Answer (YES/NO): NO